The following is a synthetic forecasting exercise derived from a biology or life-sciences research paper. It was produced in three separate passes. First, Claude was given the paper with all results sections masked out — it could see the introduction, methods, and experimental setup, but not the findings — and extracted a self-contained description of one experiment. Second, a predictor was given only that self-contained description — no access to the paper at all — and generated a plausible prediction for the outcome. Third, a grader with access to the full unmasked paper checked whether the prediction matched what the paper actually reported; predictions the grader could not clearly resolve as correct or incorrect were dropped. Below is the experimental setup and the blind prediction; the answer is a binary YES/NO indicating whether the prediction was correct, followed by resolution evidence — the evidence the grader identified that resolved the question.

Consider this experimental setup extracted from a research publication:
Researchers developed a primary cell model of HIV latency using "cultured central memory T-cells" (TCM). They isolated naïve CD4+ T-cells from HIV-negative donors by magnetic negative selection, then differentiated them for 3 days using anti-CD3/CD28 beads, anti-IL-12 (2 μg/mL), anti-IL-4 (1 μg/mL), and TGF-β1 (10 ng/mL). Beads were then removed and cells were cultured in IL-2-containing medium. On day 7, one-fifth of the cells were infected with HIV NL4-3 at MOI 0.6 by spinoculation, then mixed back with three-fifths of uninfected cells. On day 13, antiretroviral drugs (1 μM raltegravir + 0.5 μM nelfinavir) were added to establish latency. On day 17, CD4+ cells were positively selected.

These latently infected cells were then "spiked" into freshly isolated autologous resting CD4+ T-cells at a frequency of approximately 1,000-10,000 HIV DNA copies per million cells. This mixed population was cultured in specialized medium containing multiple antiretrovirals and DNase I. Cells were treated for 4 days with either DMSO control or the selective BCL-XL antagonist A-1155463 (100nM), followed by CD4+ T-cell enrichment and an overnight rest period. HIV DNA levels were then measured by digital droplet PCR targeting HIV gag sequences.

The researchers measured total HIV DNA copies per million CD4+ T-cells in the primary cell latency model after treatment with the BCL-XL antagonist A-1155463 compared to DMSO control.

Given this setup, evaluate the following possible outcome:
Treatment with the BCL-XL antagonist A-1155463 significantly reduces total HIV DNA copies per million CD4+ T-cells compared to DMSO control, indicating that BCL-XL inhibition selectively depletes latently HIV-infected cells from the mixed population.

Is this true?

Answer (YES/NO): YES